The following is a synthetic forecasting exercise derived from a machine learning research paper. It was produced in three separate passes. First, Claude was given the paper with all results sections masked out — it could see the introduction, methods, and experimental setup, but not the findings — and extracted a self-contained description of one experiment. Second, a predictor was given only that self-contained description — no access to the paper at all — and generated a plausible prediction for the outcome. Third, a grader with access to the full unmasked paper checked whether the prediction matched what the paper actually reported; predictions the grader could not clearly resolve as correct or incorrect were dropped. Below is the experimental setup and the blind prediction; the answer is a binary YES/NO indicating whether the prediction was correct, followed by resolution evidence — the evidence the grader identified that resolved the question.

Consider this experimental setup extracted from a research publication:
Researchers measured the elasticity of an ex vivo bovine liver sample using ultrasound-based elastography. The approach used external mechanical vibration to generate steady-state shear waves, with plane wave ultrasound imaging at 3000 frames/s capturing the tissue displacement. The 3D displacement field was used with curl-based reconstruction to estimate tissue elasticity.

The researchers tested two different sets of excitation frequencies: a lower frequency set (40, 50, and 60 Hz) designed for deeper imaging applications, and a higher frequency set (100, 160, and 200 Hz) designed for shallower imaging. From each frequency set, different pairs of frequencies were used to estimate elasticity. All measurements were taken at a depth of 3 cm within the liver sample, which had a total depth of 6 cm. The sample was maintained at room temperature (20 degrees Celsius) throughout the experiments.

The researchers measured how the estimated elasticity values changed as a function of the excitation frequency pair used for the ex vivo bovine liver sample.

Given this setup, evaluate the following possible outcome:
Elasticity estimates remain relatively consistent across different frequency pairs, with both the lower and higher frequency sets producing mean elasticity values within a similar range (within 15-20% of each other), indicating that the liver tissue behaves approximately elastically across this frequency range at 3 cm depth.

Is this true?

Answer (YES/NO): NO